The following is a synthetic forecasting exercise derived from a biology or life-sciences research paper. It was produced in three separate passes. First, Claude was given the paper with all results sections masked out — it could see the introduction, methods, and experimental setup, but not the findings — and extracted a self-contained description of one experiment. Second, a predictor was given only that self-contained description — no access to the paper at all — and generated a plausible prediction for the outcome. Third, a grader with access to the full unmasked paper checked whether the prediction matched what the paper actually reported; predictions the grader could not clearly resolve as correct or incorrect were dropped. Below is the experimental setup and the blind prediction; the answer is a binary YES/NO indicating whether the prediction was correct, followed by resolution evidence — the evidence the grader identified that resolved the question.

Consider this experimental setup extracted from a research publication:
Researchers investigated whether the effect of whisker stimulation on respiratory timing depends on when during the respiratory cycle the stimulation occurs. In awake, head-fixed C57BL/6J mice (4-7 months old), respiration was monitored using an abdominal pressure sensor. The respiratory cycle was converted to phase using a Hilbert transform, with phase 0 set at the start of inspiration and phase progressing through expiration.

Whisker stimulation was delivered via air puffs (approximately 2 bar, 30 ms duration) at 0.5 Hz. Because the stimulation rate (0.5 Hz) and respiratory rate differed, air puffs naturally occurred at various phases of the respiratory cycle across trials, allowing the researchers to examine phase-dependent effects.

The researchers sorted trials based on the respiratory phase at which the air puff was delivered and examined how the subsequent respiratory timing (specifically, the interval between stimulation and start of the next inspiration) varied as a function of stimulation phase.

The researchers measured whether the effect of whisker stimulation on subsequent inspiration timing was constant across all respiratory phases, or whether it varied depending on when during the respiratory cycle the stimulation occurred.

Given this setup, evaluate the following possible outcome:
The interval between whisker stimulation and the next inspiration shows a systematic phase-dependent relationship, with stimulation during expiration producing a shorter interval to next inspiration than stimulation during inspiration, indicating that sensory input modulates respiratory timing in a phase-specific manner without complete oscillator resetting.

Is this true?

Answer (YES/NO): YES